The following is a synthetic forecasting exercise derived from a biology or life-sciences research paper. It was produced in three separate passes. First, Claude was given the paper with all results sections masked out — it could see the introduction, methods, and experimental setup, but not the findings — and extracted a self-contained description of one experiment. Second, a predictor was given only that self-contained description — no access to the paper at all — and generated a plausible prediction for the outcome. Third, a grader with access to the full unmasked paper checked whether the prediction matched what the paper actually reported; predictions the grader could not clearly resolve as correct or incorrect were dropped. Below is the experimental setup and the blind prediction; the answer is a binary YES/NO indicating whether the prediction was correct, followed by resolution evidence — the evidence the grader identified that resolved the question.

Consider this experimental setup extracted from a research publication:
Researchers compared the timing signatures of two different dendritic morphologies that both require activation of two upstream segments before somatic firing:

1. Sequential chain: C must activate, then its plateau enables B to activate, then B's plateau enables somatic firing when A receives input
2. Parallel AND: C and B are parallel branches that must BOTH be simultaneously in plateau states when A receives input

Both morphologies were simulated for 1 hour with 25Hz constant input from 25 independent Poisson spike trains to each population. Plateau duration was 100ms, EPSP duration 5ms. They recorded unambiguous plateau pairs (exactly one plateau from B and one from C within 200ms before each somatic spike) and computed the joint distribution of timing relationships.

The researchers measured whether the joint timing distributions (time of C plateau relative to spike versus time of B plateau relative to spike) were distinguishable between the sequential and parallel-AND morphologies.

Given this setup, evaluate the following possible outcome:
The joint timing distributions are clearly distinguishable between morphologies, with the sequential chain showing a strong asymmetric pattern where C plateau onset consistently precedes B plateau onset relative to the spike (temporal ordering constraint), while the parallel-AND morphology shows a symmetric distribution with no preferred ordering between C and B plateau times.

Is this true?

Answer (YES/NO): YES